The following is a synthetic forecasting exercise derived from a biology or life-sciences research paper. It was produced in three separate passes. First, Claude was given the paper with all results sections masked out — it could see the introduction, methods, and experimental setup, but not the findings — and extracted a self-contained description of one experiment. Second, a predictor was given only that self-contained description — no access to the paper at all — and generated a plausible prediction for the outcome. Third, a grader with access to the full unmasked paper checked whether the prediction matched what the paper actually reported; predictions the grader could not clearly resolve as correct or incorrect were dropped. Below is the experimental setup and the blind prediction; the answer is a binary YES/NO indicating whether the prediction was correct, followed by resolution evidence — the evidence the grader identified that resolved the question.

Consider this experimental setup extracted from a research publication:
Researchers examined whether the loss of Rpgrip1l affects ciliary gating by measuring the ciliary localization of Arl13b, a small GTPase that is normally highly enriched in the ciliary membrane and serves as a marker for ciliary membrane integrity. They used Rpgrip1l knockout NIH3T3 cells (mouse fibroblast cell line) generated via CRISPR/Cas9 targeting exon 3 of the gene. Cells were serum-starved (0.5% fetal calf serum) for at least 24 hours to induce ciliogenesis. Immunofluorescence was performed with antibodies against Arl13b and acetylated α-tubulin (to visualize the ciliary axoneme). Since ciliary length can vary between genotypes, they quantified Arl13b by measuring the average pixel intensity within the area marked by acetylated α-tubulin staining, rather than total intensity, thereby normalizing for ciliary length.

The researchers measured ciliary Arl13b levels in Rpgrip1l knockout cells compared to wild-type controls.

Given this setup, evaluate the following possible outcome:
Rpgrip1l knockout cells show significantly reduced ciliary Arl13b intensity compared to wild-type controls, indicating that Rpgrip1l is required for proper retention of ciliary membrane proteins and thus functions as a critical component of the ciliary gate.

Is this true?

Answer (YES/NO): YES